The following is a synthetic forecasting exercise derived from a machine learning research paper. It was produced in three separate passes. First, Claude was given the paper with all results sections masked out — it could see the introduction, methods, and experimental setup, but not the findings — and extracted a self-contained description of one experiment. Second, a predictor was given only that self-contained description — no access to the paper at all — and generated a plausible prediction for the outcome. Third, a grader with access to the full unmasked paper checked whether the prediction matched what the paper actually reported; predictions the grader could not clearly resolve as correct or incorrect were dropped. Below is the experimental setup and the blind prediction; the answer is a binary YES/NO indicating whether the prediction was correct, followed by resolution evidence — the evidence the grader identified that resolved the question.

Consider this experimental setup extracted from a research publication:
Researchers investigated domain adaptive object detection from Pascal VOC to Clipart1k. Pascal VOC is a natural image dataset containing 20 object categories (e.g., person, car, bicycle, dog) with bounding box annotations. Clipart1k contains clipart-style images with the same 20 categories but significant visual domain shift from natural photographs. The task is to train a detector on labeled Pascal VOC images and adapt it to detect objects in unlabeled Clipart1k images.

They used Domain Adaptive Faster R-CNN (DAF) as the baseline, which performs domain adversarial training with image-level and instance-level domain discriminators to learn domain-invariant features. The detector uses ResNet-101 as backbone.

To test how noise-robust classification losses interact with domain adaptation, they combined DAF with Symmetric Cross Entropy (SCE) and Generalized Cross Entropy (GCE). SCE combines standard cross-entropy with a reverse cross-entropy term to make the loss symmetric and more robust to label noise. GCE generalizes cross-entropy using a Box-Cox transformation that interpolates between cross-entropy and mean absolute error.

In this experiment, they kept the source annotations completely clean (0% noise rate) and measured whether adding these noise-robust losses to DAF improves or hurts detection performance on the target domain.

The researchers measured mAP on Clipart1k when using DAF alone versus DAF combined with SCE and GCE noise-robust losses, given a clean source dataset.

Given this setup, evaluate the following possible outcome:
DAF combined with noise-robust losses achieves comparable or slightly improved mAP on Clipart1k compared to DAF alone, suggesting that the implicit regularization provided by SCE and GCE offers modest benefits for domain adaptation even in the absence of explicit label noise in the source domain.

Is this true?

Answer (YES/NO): NO